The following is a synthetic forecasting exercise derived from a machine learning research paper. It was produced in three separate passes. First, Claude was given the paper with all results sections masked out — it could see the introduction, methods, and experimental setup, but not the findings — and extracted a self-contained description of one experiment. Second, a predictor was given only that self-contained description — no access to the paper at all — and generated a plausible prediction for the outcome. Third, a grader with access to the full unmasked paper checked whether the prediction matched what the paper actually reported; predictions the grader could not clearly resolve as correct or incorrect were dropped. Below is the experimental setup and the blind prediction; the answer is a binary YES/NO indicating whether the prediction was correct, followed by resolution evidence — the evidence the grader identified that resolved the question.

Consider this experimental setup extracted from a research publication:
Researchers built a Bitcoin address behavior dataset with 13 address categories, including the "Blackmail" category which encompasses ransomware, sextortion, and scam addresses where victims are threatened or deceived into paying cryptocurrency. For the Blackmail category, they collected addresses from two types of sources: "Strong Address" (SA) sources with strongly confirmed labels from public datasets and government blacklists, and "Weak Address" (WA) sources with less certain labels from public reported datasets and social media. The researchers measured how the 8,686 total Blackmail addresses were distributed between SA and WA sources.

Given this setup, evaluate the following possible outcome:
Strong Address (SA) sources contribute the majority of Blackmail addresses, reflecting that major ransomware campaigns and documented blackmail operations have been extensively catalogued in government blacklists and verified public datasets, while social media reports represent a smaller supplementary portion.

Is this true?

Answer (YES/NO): NO